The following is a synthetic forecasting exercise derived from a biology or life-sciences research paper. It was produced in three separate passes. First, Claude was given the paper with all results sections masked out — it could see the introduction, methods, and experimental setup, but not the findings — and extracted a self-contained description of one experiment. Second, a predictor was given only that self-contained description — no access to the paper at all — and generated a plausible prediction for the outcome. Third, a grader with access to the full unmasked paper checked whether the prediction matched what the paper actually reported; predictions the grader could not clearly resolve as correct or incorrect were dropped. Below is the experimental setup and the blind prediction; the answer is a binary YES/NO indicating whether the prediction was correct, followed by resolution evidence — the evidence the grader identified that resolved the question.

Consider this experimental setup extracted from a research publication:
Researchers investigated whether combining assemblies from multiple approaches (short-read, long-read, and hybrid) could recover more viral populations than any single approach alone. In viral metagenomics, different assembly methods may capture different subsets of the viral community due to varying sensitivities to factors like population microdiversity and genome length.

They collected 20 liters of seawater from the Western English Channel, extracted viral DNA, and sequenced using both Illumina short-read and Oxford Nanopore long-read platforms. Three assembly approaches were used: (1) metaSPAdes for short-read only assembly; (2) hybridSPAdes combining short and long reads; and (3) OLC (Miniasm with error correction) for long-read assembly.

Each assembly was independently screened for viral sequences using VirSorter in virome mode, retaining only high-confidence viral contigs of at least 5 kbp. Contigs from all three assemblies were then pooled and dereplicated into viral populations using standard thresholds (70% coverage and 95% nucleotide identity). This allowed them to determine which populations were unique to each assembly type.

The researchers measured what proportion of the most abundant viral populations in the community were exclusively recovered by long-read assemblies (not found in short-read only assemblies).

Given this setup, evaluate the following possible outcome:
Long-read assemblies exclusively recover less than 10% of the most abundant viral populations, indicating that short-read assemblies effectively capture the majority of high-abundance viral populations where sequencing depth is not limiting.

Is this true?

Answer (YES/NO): NO